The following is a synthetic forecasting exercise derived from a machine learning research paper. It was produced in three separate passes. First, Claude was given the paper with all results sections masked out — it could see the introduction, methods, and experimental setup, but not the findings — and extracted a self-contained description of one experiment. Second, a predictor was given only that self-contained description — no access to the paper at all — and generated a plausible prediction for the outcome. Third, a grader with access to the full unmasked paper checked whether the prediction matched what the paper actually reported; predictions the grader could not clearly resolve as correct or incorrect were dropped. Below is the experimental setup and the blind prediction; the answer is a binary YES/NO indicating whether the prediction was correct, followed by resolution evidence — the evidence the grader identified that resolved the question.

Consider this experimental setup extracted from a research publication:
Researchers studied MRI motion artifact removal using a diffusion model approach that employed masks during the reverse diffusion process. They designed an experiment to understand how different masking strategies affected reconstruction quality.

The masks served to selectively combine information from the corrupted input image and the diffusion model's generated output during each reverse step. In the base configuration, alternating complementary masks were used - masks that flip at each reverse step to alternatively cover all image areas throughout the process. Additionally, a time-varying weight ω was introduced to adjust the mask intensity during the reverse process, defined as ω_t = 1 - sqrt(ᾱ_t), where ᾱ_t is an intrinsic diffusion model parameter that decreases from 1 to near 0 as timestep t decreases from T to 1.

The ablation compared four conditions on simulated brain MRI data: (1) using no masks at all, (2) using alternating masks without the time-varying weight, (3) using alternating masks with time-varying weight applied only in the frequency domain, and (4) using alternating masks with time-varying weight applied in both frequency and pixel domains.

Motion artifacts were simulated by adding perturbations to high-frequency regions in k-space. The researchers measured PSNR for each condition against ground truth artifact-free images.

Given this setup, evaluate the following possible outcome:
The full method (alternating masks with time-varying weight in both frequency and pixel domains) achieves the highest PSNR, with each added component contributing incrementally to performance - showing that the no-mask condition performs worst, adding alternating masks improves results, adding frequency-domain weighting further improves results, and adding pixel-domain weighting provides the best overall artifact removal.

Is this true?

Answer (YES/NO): NO